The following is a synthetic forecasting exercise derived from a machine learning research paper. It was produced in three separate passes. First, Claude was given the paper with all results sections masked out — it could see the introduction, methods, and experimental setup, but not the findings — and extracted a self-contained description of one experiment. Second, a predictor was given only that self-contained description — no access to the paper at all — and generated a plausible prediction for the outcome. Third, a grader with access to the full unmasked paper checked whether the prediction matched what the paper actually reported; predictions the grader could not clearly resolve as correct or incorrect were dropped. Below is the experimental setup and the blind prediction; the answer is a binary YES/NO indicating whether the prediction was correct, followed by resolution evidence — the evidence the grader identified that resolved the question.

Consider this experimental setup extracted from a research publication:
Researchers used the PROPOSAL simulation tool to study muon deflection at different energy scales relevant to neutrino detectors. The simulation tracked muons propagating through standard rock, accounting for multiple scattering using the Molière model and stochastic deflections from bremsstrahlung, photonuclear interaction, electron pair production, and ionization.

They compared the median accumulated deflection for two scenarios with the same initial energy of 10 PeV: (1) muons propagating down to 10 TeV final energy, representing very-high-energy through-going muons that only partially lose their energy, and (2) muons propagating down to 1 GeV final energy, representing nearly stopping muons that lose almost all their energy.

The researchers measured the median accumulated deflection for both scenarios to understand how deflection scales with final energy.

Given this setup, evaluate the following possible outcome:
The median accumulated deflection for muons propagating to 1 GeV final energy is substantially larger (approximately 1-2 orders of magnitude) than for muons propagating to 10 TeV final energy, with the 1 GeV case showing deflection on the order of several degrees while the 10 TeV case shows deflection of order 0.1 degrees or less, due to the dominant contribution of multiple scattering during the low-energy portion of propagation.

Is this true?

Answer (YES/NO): NO